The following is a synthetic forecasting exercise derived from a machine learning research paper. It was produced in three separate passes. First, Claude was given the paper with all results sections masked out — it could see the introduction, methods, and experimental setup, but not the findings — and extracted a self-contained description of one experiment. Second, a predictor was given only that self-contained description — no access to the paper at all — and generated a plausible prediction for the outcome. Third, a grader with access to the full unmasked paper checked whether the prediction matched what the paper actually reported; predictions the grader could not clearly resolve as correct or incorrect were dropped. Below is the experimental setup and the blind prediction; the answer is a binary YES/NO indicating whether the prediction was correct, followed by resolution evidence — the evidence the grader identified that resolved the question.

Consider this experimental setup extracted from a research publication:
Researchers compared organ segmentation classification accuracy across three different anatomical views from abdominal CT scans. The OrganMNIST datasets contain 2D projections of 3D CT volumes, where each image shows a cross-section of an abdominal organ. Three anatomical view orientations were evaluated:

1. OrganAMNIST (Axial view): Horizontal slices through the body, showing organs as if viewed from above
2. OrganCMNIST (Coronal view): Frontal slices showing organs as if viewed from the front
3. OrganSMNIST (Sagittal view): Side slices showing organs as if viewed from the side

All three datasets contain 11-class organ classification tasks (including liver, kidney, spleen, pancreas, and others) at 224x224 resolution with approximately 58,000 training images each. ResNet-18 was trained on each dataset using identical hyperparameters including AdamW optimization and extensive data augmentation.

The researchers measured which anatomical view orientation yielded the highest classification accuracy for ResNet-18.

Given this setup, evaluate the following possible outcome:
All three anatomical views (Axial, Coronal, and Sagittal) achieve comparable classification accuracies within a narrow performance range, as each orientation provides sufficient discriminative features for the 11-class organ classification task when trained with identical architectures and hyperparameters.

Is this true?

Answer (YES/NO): NO